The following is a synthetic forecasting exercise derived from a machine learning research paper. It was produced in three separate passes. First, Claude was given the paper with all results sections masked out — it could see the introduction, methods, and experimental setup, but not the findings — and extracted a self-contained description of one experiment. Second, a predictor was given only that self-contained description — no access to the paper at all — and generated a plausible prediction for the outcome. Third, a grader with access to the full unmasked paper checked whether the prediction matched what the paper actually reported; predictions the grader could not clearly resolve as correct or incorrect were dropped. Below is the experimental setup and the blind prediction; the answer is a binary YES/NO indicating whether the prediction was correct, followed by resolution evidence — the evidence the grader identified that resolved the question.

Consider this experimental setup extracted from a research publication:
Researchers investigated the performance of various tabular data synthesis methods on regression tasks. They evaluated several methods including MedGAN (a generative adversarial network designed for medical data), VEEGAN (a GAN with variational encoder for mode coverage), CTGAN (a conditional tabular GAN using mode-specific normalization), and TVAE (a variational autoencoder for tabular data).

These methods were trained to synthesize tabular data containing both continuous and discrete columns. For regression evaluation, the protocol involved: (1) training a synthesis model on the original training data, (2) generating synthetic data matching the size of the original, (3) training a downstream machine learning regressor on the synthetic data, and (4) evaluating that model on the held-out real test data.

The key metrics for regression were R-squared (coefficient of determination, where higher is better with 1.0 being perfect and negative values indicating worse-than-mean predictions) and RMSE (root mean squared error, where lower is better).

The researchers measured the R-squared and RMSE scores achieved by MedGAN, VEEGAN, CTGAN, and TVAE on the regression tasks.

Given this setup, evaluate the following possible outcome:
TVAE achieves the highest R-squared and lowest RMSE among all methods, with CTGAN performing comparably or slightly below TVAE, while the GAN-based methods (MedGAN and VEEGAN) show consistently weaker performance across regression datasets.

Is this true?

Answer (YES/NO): NO